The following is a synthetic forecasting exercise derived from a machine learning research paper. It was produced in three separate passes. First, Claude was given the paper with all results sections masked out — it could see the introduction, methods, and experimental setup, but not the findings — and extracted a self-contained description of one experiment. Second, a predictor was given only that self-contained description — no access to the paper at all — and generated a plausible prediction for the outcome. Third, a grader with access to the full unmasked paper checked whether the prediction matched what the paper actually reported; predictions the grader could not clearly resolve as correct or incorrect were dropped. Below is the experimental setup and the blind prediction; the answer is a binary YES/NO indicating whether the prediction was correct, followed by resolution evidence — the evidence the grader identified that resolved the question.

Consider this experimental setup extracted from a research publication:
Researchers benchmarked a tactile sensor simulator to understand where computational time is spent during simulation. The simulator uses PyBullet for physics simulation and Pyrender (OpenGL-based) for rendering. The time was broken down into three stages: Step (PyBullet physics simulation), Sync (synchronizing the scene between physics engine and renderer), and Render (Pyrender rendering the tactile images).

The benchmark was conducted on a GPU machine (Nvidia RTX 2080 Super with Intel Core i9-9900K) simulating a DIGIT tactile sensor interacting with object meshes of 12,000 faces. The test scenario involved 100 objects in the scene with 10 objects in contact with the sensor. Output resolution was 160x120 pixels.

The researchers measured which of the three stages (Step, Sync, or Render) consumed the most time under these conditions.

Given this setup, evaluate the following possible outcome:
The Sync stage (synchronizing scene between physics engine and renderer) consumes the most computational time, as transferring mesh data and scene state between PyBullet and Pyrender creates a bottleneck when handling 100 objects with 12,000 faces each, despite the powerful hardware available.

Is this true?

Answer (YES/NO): NO